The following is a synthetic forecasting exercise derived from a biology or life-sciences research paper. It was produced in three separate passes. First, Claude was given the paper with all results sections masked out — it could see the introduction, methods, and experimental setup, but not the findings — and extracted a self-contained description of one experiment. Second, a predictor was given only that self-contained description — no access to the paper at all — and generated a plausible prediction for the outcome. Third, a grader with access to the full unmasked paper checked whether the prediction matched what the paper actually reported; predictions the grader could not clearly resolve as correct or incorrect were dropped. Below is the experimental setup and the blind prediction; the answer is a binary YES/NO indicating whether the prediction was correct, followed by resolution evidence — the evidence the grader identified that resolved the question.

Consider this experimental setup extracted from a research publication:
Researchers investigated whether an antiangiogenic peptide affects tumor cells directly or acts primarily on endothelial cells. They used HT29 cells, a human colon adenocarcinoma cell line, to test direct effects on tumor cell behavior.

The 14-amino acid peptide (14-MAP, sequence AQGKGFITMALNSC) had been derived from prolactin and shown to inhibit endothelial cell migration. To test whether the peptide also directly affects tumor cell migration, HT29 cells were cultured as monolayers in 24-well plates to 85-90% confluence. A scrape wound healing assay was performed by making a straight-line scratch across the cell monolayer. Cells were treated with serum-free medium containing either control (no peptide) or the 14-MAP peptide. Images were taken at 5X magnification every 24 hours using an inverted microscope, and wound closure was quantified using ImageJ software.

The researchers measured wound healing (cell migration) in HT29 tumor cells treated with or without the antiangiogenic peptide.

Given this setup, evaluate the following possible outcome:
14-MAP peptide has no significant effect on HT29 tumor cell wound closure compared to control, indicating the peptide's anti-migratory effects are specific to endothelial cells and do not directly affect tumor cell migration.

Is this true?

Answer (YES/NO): YES